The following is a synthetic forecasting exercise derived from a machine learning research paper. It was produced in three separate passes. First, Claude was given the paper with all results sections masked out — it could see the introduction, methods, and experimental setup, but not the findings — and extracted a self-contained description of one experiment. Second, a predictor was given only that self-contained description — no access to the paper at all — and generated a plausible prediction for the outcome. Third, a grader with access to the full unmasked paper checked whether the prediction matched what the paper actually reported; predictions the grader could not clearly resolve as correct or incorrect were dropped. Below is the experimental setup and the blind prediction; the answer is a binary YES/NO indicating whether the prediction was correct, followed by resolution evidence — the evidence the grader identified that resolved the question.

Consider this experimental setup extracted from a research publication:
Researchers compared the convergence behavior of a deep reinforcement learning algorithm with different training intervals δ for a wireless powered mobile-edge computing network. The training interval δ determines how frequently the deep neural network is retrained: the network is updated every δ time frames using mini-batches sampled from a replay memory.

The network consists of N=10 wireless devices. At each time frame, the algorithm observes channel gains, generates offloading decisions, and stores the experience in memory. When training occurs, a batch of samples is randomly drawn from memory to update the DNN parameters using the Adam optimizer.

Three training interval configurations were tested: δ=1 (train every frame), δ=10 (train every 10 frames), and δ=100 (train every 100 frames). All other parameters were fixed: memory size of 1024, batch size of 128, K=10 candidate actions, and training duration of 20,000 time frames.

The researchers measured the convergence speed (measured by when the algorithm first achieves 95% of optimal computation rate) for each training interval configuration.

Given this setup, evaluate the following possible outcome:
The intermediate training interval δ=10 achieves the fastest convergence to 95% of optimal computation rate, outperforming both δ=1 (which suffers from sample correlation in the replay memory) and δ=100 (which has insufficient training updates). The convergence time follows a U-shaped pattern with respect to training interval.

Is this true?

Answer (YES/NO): NO